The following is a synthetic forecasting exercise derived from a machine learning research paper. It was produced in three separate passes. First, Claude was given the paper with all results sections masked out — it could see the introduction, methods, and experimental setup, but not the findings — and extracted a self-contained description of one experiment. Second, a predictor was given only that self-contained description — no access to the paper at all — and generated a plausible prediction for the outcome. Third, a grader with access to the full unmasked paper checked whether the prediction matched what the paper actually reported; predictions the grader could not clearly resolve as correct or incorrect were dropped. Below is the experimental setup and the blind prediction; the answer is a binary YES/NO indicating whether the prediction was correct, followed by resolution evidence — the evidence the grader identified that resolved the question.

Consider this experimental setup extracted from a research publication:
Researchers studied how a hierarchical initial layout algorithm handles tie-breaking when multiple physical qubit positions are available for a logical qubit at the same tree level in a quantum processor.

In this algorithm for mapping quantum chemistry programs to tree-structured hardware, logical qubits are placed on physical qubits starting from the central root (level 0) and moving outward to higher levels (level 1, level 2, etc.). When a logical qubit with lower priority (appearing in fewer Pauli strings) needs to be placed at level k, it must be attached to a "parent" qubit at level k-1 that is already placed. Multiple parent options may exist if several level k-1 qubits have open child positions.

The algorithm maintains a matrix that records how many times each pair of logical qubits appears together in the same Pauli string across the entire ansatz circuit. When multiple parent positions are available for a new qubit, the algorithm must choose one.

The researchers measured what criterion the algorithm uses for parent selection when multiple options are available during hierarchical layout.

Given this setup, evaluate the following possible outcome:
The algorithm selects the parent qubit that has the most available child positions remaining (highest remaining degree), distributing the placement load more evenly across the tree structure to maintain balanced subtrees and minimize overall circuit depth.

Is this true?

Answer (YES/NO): NO